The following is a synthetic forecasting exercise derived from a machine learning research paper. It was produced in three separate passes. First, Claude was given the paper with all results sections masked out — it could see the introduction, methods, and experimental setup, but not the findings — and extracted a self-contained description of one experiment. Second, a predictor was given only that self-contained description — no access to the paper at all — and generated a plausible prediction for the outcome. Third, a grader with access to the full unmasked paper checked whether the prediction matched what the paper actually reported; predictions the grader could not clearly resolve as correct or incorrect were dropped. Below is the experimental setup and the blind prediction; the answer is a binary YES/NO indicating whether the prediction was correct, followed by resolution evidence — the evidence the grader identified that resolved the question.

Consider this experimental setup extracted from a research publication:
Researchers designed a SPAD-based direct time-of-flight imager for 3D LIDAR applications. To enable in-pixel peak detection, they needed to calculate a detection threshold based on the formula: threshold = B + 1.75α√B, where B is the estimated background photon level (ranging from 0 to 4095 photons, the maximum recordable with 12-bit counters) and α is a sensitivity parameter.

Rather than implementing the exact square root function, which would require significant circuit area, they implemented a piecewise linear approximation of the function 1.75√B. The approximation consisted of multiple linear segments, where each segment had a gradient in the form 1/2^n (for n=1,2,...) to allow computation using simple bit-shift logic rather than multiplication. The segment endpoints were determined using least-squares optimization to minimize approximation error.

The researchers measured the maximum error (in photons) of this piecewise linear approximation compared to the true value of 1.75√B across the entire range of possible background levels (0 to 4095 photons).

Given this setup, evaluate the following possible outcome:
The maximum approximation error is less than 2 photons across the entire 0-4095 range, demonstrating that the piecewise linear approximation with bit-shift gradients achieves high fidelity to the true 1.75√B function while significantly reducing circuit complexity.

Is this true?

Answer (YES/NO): NO